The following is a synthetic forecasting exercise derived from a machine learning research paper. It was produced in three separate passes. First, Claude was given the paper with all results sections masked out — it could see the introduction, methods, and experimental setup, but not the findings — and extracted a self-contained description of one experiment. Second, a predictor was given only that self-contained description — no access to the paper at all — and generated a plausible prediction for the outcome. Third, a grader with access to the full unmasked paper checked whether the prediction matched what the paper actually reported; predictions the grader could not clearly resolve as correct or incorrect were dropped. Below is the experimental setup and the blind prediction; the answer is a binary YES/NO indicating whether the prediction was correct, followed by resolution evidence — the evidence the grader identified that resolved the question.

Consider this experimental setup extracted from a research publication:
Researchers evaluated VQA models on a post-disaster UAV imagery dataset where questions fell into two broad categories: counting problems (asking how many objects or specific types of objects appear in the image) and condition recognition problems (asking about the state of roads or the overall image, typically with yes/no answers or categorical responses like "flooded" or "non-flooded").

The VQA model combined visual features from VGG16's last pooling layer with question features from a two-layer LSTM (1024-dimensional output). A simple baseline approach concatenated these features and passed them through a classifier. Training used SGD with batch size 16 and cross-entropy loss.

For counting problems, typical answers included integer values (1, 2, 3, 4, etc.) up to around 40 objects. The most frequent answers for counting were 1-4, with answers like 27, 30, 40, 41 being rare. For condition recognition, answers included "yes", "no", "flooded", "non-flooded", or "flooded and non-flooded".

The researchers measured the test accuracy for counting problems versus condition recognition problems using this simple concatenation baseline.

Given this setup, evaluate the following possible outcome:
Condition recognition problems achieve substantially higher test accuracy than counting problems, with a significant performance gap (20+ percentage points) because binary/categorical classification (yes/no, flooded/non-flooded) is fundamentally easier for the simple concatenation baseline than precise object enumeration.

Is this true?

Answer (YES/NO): YES